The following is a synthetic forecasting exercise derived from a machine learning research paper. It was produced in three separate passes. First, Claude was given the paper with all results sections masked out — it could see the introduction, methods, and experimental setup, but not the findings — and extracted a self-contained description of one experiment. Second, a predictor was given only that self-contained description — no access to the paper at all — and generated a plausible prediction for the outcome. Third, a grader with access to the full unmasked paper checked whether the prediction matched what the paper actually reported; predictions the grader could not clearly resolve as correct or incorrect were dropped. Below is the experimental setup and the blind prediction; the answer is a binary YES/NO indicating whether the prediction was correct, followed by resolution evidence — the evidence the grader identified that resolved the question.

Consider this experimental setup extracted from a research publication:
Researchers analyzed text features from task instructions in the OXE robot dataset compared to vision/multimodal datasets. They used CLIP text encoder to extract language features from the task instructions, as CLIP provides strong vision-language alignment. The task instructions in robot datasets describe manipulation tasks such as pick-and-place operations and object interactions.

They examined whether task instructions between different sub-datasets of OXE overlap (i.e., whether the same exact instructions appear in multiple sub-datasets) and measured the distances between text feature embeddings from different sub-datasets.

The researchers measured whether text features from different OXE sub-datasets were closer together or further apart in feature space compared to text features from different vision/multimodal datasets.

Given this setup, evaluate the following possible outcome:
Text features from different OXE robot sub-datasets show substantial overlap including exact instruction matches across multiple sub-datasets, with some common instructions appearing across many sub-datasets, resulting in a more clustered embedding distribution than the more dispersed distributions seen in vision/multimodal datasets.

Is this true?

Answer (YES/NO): NO